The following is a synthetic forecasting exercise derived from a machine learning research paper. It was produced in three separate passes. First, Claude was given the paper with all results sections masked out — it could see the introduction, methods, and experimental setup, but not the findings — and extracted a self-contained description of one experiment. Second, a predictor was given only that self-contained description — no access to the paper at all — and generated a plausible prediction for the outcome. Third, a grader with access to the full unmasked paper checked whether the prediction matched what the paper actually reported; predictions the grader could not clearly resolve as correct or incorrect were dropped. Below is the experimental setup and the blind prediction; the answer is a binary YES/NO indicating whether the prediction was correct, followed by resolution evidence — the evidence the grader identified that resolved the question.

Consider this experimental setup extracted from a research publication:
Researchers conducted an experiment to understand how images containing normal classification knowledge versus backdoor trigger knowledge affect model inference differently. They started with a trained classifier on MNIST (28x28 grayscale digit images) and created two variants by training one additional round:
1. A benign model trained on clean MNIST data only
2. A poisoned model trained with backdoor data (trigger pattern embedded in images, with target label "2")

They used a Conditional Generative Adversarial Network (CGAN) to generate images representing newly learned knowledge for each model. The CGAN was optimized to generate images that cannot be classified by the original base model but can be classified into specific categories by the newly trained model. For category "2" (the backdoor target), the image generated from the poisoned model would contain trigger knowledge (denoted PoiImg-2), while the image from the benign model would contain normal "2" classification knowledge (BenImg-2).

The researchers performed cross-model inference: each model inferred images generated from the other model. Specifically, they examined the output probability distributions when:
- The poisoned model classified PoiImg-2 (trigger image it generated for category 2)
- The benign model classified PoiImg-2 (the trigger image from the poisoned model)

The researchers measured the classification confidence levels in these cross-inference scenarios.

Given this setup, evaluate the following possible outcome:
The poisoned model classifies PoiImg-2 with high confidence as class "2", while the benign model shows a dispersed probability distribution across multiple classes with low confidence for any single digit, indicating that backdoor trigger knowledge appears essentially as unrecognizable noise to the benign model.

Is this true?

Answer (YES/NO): YES